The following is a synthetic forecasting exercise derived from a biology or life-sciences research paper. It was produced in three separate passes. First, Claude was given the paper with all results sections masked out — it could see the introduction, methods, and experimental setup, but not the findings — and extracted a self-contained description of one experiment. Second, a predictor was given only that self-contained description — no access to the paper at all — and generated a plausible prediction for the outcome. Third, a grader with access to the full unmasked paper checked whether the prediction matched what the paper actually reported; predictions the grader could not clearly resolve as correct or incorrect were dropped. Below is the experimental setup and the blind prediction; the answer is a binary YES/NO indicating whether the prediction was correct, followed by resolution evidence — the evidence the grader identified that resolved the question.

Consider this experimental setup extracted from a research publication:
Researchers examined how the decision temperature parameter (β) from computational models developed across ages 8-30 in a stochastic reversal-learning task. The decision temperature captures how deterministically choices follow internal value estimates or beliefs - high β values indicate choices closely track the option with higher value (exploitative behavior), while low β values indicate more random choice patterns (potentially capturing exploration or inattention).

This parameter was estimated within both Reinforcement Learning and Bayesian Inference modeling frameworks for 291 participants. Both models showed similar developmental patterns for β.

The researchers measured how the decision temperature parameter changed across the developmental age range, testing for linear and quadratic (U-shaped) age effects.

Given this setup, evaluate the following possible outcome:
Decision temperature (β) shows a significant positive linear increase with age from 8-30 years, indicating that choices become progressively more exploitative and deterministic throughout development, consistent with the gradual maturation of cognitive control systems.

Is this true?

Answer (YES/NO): YES